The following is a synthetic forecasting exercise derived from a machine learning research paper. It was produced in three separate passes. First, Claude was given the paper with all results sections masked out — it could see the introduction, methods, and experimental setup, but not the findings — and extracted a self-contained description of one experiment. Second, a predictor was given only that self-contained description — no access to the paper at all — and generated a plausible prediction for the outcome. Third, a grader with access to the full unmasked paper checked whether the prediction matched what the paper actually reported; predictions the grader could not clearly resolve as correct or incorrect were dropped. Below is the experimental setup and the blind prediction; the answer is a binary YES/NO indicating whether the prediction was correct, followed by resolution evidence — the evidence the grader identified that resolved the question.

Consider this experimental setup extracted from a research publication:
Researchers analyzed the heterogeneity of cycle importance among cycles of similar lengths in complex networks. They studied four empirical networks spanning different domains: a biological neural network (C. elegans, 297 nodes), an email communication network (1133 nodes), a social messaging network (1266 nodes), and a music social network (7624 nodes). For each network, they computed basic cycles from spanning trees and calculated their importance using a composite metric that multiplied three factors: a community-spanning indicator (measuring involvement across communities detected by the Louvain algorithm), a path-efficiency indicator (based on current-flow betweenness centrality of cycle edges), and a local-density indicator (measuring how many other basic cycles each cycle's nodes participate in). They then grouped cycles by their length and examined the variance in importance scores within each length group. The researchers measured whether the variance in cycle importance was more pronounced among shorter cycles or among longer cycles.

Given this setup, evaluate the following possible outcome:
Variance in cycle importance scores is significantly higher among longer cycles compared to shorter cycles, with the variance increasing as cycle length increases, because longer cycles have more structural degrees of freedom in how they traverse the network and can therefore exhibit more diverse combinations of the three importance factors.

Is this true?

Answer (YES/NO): NO